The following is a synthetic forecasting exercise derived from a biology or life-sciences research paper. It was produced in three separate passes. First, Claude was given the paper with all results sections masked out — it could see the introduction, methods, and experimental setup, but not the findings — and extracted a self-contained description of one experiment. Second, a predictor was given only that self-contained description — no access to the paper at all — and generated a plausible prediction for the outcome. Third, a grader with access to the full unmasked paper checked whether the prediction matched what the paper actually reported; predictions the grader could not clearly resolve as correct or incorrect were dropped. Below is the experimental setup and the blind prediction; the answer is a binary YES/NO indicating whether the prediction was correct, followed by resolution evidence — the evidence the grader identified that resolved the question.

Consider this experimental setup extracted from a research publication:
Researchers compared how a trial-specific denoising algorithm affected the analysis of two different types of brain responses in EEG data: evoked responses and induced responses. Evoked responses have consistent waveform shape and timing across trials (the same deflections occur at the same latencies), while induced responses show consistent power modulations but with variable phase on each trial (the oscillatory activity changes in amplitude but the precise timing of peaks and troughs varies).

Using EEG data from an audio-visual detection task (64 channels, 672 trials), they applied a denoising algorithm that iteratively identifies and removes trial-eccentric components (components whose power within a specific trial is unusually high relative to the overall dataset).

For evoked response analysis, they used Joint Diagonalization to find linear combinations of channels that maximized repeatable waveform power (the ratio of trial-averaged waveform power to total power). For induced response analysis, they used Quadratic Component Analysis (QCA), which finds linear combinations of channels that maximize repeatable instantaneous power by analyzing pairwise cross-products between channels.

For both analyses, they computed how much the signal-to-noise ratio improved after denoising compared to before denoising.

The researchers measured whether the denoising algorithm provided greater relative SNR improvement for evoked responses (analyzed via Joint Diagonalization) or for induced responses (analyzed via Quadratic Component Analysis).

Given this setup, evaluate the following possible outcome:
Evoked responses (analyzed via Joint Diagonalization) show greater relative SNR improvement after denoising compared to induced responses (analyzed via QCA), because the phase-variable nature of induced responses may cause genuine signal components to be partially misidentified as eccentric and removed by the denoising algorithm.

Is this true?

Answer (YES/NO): NO